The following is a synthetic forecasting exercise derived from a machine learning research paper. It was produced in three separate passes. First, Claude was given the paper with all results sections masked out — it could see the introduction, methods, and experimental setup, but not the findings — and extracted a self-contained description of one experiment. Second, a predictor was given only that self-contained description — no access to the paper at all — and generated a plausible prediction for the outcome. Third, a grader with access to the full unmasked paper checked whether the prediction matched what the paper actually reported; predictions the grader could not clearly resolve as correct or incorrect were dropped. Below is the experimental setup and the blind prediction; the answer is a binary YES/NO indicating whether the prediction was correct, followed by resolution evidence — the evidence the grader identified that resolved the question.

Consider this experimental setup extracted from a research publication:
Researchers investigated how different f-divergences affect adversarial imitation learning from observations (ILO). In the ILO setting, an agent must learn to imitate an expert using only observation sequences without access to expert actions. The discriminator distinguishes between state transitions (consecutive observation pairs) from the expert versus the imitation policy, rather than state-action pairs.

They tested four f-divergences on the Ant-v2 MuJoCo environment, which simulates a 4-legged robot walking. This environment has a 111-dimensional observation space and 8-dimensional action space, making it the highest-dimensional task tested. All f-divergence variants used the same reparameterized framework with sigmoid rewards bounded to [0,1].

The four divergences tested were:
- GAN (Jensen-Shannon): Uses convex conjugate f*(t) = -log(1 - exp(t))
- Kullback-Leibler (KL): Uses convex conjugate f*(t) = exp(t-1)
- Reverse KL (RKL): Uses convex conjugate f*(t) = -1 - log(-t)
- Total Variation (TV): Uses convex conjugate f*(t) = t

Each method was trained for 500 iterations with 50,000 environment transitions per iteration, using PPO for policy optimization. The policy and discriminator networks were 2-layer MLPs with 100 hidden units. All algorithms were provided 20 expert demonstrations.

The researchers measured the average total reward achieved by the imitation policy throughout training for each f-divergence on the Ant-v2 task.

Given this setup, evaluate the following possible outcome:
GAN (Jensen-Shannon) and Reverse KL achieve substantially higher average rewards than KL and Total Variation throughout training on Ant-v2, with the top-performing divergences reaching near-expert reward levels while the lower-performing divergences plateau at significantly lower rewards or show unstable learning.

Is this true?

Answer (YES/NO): NO